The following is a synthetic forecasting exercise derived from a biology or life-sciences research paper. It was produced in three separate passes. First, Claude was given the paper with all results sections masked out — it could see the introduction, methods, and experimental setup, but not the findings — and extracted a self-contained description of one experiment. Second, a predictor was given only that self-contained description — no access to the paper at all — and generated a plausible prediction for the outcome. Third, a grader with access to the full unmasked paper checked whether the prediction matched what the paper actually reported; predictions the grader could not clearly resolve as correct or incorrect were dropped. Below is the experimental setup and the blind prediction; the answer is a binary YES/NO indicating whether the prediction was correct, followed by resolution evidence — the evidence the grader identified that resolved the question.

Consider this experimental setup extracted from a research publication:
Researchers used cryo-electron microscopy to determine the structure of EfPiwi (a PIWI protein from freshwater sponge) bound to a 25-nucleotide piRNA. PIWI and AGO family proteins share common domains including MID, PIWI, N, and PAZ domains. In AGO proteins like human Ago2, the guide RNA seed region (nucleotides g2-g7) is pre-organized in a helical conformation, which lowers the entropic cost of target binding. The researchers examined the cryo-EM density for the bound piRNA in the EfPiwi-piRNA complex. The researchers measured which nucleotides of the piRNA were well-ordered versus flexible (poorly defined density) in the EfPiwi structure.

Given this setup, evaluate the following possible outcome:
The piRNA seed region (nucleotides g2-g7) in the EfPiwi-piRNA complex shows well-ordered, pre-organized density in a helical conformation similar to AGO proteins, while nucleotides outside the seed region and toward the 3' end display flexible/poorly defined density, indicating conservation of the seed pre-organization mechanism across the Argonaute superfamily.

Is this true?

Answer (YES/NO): NO